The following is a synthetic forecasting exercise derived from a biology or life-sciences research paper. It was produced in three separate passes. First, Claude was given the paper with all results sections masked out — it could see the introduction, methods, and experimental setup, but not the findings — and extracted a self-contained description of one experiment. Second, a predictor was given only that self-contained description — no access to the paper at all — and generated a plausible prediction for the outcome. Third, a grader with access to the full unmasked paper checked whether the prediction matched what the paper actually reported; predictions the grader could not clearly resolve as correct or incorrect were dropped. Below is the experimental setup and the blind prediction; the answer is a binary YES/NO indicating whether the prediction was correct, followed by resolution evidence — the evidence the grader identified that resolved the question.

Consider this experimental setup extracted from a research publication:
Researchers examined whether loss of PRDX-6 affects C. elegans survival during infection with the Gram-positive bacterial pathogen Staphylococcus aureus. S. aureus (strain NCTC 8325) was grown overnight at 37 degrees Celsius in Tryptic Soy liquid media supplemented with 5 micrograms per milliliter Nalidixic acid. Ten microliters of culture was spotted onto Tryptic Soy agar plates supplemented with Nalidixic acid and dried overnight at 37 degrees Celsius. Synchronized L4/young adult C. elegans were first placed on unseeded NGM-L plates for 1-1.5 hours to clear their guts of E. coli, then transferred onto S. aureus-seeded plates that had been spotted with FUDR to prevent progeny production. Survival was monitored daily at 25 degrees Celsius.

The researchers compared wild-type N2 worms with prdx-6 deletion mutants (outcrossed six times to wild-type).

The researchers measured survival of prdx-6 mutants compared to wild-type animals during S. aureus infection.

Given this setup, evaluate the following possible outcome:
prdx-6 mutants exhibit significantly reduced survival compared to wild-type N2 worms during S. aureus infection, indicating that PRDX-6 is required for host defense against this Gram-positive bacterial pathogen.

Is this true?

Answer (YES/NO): NO